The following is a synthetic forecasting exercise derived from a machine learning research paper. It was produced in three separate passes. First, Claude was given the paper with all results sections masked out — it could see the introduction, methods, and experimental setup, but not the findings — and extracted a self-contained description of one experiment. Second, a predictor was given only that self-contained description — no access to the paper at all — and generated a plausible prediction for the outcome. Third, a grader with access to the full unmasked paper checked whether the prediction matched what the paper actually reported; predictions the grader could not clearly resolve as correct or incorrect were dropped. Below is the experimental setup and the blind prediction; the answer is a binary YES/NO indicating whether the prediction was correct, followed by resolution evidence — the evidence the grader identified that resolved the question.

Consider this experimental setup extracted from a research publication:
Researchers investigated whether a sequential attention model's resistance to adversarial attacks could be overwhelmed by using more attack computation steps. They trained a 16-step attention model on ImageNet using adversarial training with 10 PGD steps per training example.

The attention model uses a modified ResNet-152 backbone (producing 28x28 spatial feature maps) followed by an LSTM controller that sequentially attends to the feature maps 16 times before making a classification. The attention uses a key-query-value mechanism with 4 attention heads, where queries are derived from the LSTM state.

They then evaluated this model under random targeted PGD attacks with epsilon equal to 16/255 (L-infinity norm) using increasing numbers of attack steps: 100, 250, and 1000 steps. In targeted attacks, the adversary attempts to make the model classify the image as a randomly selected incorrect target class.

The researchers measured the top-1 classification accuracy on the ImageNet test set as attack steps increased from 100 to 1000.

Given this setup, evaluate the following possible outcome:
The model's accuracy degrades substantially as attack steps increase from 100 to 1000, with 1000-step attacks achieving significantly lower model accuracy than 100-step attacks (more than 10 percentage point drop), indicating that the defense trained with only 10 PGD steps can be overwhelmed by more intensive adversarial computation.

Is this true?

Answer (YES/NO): NO